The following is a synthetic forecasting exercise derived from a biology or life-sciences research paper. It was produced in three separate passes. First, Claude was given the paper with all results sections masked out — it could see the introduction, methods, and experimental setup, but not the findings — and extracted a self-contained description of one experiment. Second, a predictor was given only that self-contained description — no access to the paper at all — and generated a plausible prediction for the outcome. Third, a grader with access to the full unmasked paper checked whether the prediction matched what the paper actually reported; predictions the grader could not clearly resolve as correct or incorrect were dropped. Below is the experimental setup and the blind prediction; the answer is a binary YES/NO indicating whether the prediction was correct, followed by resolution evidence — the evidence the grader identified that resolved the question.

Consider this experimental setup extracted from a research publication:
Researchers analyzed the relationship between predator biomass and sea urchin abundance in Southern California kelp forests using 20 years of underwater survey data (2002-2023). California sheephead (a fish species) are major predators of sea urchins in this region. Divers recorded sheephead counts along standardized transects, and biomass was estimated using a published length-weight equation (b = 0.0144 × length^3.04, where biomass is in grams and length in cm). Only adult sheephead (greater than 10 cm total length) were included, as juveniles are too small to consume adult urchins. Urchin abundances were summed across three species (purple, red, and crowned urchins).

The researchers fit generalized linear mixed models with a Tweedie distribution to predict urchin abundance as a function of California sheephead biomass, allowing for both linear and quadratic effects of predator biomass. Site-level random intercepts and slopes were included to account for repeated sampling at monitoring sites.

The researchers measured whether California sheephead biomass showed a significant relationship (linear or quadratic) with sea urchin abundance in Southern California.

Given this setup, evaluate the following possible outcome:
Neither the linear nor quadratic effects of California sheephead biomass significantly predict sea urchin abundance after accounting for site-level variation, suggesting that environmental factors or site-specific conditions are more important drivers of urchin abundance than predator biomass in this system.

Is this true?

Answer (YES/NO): NO